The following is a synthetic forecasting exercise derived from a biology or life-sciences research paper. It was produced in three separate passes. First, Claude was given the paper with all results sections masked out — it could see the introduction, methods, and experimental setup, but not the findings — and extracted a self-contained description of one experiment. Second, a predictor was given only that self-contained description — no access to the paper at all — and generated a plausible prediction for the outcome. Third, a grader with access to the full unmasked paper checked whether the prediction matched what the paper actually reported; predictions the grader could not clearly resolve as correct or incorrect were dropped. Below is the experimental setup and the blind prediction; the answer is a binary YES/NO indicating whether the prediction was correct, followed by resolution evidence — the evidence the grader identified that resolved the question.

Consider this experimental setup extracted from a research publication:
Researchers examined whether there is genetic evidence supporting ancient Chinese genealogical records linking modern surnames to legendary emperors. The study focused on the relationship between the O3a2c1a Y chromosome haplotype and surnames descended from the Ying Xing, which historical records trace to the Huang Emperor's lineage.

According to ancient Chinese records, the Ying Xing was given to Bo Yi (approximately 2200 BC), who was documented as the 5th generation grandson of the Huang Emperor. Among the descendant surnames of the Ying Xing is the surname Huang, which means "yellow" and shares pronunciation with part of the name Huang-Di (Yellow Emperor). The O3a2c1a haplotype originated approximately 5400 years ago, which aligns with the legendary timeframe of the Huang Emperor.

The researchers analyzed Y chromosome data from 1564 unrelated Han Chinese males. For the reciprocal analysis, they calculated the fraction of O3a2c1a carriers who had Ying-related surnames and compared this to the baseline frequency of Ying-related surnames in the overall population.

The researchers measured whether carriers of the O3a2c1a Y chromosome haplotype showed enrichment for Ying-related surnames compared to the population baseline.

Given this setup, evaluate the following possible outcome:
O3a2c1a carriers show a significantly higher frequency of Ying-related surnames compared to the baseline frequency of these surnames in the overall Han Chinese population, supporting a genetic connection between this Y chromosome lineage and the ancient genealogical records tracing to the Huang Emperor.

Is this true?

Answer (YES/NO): YES